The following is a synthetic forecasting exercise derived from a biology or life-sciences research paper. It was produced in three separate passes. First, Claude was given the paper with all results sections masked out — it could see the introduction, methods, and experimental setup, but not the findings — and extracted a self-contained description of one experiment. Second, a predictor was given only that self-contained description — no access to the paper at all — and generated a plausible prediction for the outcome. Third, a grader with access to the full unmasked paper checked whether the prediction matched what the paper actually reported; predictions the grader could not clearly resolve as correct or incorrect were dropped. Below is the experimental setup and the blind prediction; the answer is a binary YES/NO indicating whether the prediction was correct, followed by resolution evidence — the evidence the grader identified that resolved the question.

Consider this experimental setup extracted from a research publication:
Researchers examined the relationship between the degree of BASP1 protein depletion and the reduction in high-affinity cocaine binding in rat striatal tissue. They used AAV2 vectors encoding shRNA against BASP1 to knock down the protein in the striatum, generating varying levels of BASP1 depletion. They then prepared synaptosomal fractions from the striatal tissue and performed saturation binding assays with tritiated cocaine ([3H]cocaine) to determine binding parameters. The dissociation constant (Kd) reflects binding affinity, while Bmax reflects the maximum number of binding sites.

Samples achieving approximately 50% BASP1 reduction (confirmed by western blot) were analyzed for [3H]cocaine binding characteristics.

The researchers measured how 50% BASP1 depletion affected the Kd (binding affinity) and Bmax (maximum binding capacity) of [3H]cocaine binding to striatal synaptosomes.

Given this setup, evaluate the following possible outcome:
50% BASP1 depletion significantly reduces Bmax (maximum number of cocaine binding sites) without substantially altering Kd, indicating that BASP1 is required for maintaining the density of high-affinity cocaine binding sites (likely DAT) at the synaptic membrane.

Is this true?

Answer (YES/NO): YES